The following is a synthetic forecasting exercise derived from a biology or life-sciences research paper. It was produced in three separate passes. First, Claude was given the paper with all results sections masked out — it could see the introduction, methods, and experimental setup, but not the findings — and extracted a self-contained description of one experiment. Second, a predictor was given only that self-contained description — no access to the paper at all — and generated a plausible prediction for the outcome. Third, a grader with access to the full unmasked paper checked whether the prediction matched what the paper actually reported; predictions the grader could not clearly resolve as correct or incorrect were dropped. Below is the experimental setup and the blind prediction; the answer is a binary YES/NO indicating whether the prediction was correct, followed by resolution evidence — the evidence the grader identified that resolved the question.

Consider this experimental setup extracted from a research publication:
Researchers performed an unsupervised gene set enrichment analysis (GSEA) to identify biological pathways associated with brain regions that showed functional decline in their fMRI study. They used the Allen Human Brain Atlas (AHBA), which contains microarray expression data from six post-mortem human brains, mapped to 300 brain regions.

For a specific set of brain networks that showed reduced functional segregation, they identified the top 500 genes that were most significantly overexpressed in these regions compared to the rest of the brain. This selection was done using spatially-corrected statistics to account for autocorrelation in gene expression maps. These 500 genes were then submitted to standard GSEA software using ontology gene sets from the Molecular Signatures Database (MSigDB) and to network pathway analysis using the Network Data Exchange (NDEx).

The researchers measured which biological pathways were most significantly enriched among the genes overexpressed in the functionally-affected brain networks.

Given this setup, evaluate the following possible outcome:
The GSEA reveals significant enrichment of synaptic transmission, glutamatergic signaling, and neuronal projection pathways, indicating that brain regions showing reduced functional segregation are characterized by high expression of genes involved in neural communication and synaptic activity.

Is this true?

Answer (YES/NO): NO